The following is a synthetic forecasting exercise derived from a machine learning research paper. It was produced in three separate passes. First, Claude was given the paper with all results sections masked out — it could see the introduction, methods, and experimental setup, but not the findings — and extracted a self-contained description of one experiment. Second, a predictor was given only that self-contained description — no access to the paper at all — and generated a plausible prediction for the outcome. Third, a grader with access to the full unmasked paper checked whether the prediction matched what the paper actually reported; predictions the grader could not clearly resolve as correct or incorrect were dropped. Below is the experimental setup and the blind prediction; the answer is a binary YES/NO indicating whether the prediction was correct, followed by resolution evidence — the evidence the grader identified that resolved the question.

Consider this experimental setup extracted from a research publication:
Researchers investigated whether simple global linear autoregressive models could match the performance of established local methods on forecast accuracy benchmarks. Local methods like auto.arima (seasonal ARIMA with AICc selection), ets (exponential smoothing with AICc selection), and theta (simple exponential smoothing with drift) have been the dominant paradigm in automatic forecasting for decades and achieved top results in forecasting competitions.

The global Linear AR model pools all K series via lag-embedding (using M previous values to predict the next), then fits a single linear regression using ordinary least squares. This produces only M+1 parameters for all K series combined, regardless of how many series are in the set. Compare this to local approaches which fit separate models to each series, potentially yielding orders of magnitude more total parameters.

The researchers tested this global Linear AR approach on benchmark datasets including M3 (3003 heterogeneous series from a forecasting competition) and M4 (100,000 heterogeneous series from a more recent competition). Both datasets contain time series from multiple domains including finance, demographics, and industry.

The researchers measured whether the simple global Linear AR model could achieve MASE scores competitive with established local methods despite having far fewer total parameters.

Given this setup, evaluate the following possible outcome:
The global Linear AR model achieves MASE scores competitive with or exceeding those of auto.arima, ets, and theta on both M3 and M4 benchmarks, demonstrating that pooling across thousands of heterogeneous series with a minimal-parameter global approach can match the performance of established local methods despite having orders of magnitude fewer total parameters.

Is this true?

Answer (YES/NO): NO